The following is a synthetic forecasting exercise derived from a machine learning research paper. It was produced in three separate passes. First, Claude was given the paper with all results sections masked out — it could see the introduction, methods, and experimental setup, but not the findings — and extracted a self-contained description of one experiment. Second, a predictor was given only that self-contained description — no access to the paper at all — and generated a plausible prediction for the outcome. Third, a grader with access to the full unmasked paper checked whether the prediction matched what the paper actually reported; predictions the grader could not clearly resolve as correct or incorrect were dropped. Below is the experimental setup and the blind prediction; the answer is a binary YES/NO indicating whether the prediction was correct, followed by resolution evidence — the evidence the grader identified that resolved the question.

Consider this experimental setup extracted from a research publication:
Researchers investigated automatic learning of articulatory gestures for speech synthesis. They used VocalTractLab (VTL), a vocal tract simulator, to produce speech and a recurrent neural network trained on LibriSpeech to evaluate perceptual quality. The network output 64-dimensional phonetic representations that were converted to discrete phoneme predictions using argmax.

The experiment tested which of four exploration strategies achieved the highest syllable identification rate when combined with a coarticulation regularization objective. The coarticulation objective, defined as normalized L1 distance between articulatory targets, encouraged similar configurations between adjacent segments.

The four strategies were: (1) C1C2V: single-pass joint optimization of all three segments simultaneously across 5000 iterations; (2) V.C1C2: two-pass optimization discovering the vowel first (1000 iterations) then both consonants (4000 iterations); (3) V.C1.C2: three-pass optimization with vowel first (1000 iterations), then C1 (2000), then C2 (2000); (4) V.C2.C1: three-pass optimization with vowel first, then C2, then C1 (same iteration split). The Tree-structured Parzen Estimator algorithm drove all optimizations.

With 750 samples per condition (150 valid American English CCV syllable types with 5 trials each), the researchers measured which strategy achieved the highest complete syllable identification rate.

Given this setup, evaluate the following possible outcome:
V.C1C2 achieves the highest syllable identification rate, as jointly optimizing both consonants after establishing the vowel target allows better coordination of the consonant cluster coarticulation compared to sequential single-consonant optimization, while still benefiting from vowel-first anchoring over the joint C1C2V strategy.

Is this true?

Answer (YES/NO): YES